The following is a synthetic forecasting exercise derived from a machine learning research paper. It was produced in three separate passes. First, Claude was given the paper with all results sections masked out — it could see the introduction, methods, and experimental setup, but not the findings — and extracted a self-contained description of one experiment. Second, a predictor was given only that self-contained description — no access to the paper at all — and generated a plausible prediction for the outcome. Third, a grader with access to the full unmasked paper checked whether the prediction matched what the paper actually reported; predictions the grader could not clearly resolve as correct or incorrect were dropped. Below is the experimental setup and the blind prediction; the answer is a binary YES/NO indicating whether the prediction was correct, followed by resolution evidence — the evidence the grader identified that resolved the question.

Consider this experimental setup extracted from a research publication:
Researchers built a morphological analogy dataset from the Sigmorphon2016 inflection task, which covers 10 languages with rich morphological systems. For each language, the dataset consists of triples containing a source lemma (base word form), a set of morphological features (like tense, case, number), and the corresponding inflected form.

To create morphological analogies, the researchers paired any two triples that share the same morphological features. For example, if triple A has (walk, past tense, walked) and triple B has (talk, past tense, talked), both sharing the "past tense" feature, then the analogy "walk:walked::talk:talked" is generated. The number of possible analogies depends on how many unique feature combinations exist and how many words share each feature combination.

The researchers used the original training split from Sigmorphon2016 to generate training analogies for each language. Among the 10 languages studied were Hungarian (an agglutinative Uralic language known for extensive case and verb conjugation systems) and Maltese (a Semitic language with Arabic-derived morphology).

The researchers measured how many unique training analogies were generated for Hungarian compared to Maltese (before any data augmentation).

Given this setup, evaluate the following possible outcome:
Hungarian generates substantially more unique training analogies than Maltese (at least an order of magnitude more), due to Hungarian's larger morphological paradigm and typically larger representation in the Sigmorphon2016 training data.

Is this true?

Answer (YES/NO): YES